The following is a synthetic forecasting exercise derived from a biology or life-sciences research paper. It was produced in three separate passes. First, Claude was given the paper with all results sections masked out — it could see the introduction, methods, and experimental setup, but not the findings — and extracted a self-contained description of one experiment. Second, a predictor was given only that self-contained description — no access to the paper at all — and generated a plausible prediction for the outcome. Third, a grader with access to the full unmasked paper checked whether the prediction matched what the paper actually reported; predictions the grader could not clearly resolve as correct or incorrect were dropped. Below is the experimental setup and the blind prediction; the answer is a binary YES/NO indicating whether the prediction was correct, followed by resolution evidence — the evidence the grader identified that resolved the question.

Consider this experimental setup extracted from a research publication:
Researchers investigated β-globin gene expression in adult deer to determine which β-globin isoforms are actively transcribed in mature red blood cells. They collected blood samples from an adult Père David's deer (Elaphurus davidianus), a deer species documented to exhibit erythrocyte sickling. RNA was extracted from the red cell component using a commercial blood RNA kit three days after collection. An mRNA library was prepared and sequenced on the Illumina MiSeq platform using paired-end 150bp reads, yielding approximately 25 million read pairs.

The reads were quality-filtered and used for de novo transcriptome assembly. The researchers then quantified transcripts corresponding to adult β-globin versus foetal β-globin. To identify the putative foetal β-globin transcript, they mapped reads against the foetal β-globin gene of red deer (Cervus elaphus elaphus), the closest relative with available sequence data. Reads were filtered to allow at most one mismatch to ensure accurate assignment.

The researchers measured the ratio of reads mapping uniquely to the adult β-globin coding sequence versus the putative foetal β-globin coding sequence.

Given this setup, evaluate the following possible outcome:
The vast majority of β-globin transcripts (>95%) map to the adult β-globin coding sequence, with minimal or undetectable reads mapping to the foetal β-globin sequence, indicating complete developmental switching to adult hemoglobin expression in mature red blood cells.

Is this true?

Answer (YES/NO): YES